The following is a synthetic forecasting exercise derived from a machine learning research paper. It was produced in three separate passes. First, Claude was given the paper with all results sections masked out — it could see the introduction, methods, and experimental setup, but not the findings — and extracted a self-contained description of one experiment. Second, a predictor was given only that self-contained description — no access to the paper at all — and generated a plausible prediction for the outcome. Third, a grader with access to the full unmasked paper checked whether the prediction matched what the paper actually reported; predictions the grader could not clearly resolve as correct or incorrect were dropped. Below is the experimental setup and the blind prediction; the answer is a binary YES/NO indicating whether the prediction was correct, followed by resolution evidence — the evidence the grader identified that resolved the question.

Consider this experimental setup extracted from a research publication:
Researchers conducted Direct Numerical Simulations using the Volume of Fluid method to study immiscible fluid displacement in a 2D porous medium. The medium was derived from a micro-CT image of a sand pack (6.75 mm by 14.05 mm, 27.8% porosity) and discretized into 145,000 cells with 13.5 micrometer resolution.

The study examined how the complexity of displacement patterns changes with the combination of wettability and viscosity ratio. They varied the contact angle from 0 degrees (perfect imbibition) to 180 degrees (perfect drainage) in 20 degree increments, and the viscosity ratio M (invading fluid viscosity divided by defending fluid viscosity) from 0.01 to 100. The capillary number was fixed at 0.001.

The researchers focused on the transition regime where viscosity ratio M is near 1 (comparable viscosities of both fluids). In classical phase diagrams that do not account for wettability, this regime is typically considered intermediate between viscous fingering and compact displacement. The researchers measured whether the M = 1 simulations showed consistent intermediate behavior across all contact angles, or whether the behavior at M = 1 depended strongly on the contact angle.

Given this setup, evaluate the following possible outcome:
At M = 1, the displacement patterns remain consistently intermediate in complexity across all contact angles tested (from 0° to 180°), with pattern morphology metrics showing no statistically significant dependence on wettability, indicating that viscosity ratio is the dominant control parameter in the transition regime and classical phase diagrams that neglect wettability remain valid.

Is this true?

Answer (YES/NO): NO